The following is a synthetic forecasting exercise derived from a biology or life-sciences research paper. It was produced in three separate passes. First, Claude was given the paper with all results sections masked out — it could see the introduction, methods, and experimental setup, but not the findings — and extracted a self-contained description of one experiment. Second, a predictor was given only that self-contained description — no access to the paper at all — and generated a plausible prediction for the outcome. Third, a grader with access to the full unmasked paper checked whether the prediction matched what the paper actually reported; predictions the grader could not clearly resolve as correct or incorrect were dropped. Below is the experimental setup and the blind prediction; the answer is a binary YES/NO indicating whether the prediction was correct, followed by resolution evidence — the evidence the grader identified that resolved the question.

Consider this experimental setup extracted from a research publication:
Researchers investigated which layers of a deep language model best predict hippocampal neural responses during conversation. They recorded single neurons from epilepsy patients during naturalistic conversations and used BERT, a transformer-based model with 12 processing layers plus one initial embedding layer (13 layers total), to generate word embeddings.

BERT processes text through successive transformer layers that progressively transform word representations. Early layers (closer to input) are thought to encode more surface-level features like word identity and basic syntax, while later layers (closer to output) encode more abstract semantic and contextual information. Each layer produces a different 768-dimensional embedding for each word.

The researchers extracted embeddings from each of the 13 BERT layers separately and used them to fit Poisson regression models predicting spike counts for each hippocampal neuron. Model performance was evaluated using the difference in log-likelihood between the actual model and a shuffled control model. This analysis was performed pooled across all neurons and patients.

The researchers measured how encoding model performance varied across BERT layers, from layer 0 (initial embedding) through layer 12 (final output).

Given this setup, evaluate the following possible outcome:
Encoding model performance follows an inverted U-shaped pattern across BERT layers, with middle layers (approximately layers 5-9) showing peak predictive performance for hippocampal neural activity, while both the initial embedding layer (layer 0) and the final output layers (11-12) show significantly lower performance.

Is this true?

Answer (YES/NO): NO